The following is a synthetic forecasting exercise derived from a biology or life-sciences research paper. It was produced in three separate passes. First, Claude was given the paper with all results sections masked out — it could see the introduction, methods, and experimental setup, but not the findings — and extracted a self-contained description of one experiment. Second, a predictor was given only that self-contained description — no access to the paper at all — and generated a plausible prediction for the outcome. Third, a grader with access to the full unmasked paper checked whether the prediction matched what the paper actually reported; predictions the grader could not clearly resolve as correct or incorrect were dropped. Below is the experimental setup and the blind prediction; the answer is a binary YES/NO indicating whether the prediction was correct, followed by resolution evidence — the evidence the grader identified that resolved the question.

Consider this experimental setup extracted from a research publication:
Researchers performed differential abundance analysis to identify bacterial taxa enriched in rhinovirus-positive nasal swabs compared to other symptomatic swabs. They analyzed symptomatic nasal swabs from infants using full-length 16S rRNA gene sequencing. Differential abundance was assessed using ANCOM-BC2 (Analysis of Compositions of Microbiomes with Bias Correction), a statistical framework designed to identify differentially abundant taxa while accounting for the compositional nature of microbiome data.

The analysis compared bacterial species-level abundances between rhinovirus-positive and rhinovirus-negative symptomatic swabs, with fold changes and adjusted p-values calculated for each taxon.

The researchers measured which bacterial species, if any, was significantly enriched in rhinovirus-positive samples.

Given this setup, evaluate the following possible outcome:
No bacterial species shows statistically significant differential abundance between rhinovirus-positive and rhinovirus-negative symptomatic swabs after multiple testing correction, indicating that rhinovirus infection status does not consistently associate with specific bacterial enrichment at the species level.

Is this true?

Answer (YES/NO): NO